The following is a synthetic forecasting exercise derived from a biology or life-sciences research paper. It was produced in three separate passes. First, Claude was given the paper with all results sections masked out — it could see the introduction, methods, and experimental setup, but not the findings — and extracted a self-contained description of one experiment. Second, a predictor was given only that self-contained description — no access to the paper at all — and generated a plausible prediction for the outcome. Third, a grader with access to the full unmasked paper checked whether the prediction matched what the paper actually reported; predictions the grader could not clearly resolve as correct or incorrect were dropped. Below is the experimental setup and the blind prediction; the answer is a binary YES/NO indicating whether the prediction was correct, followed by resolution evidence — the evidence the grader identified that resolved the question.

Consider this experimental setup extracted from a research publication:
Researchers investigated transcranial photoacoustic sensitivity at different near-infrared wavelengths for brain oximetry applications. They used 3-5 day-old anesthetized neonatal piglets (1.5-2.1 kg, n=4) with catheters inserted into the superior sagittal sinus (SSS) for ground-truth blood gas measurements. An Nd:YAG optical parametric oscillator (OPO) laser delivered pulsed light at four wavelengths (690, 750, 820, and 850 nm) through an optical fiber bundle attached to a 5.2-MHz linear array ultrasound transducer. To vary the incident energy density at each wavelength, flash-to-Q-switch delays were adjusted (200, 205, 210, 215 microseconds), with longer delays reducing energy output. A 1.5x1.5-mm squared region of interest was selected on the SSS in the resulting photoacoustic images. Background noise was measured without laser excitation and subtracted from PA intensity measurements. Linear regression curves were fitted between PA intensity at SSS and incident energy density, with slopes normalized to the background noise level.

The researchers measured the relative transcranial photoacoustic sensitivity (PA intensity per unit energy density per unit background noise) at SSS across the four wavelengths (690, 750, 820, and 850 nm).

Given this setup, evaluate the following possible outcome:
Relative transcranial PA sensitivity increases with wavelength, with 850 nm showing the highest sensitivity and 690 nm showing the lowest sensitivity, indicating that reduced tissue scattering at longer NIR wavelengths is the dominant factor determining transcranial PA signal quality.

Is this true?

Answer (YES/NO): NO